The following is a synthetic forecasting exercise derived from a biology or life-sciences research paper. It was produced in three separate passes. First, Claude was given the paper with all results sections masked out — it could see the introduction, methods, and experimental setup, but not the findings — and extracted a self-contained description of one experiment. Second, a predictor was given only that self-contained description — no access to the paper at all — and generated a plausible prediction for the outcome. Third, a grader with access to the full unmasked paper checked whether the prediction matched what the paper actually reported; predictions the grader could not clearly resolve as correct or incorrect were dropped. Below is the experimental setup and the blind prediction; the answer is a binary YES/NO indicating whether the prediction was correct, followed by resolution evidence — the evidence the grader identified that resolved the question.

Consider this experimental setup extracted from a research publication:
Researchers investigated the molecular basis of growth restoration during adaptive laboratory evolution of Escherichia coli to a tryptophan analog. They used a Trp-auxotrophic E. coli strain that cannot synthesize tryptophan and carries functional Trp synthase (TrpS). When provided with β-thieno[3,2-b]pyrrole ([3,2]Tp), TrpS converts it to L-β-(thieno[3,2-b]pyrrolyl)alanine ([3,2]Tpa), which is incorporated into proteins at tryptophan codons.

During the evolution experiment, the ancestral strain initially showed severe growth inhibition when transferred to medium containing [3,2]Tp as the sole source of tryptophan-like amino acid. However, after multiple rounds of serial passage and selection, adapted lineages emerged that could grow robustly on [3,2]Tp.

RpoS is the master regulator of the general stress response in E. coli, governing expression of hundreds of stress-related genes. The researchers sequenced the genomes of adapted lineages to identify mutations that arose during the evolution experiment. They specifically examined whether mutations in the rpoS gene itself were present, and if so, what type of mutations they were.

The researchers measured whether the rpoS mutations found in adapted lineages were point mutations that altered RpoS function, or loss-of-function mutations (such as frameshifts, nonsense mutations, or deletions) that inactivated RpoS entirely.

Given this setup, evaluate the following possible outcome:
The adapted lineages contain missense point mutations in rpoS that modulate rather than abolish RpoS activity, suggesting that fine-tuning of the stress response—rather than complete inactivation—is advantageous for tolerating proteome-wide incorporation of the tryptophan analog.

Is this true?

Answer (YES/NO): NO